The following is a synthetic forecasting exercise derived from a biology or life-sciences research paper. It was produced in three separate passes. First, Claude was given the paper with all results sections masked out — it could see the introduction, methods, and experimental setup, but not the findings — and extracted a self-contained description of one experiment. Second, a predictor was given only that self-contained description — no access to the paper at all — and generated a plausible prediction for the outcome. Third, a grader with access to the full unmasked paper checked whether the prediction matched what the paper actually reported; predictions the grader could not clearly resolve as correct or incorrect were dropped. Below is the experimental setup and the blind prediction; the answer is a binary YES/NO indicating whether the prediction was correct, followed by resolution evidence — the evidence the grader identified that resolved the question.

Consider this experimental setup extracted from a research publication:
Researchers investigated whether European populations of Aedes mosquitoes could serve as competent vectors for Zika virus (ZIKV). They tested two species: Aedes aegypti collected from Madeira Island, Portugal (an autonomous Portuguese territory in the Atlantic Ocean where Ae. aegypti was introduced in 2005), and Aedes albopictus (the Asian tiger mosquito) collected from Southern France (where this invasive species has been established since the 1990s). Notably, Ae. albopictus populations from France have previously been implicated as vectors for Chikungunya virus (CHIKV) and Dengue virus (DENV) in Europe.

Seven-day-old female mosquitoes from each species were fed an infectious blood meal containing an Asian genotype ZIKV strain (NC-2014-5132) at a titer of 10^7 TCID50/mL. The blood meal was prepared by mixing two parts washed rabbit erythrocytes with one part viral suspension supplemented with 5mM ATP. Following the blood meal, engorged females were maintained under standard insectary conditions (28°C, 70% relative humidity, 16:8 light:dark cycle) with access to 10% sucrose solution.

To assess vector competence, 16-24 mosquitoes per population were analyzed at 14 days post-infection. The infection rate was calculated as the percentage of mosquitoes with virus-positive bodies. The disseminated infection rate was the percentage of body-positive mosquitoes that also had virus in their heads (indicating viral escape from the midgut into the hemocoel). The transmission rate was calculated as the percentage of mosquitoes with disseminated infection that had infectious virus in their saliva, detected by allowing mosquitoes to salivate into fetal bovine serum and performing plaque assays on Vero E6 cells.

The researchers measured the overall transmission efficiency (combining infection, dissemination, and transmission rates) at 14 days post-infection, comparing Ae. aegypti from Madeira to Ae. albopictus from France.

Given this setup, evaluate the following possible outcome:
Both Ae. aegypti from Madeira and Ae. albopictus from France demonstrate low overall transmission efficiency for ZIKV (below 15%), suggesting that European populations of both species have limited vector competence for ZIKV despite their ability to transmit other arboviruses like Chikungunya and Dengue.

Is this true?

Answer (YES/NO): NO